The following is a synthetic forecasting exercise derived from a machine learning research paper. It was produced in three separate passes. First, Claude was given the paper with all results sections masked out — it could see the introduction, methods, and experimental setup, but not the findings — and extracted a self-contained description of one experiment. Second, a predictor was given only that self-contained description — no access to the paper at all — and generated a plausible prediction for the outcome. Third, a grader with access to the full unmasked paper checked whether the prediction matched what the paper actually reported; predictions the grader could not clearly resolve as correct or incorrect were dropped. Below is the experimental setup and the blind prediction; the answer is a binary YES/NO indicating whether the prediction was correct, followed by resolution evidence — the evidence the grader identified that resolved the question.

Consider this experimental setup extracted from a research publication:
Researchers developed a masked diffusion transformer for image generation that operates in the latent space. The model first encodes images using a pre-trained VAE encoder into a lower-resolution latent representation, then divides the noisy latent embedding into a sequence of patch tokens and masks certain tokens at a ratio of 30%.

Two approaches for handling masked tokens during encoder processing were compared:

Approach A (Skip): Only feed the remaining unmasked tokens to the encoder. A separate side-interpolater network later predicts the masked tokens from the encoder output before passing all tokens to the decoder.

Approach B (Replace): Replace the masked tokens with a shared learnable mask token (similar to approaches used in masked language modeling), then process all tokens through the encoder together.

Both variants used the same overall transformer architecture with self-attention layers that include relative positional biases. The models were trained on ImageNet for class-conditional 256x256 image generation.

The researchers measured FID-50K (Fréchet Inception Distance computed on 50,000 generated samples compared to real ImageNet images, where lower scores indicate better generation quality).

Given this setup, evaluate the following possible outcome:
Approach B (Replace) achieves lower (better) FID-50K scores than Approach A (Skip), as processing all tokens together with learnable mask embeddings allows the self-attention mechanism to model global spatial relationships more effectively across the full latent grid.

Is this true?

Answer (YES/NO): NO